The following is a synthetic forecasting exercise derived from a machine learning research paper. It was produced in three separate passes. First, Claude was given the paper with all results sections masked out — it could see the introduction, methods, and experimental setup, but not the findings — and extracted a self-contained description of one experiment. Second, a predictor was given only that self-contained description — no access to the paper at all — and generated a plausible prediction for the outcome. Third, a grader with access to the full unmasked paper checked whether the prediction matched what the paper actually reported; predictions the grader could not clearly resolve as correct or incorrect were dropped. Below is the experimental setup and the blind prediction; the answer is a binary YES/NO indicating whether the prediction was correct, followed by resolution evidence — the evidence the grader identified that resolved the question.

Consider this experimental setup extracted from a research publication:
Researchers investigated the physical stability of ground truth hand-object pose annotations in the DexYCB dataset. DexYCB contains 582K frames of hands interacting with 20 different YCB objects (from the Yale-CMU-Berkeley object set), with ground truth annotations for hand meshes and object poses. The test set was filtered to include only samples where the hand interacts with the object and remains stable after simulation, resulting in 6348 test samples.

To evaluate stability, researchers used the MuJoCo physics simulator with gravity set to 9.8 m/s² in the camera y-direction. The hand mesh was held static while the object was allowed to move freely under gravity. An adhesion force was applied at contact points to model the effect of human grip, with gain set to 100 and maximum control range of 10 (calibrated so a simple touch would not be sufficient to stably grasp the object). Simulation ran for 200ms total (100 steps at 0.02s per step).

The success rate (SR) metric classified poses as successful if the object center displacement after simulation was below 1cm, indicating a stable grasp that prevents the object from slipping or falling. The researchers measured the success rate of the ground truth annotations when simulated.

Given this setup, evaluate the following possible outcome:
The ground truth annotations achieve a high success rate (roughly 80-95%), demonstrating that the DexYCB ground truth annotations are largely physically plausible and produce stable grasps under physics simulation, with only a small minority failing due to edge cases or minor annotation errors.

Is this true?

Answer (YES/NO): NO